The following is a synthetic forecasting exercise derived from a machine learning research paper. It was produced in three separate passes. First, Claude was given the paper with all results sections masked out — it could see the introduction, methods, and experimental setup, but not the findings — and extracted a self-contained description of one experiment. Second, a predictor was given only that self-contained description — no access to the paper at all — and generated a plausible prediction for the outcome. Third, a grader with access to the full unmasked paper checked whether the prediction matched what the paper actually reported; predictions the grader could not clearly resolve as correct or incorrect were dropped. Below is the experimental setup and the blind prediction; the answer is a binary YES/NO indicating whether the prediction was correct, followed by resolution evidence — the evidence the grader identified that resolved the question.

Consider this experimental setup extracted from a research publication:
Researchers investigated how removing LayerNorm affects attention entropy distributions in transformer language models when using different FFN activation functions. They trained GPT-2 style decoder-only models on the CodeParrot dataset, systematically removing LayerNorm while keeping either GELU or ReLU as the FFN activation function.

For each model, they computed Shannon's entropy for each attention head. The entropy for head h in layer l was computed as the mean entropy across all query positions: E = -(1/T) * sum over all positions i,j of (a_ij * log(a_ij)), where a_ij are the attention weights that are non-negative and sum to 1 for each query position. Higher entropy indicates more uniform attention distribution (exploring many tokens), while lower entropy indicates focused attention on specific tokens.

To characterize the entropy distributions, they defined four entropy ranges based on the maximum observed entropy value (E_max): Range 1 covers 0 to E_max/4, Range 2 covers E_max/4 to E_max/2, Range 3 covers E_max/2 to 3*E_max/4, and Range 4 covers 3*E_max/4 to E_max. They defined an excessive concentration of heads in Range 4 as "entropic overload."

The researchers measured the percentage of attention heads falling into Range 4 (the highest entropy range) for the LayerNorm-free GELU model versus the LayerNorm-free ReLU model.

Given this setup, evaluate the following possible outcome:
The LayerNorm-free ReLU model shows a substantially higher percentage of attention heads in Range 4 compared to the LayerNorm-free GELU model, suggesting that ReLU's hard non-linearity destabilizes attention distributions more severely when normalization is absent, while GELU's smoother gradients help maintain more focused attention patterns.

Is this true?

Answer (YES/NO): NO